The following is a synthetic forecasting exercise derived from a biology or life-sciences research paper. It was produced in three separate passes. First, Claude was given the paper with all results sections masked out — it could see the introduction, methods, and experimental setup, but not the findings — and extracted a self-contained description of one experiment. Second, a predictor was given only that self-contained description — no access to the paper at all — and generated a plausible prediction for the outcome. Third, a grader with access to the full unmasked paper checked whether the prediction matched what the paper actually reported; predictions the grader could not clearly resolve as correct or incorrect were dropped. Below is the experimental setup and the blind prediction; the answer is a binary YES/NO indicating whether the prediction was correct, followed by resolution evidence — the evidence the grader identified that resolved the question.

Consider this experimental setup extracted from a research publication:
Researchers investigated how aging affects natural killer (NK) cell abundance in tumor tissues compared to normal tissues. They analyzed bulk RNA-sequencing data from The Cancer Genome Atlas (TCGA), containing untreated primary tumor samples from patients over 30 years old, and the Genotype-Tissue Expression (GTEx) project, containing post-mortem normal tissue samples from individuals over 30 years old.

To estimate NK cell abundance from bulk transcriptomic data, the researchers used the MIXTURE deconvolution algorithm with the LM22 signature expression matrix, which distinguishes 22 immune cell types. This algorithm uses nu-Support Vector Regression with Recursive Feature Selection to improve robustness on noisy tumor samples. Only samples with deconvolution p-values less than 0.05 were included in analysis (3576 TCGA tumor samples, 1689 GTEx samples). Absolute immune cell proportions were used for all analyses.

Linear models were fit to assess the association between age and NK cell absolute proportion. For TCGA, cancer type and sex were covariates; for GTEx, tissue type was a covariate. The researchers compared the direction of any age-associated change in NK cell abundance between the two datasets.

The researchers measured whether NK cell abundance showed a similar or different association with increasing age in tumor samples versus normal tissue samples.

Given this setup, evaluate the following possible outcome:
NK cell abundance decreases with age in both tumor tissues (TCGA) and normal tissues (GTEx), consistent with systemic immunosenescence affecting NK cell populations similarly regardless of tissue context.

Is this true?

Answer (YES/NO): NO